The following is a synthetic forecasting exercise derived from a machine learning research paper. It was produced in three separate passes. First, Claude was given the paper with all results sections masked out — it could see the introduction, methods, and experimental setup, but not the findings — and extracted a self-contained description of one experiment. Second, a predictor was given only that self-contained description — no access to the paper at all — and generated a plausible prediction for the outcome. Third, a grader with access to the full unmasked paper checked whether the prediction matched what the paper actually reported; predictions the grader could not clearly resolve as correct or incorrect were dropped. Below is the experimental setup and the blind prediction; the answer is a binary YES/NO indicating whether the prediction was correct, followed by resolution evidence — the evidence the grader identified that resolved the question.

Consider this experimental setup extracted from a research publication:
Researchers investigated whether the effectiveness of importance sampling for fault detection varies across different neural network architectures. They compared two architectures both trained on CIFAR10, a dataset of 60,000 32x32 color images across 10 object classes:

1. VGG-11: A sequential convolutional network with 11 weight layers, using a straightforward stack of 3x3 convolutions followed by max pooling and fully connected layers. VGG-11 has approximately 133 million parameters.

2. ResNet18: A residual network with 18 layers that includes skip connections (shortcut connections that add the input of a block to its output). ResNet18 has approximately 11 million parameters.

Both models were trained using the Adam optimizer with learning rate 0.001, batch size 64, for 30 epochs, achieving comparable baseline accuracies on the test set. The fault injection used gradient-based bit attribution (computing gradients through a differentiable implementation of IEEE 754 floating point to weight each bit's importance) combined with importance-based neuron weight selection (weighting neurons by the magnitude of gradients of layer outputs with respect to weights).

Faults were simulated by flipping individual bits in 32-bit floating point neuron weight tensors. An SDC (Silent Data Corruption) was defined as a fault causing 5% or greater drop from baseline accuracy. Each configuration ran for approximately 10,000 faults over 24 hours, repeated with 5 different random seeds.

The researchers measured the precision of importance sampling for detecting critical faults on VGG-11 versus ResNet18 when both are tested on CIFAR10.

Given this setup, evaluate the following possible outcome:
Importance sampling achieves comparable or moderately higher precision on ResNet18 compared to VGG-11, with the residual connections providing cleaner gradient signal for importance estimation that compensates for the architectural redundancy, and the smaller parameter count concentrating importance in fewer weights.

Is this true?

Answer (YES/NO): YES